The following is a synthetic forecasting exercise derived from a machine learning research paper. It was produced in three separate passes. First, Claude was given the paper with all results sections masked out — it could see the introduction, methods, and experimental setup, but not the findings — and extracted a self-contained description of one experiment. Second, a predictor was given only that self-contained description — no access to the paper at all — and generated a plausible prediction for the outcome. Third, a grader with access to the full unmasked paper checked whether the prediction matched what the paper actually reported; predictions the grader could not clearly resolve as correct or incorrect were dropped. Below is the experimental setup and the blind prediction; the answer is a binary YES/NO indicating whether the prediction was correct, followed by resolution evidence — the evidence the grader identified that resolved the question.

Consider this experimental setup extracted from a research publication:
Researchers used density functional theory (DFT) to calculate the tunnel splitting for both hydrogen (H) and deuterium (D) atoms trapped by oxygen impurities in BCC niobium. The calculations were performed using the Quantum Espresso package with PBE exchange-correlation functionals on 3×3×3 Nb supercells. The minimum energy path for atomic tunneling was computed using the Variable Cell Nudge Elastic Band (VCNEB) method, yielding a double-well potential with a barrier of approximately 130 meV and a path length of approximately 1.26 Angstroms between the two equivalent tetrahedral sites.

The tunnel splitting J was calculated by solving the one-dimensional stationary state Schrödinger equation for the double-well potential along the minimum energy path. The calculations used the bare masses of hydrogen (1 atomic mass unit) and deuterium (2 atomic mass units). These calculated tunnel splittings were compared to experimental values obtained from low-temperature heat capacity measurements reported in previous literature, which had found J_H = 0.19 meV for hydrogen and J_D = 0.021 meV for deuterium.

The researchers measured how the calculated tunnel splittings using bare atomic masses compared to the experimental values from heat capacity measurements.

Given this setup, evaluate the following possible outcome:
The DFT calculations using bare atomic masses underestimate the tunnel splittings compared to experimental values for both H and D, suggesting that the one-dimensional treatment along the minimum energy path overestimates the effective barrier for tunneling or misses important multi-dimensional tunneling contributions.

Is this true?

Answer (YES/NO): NO